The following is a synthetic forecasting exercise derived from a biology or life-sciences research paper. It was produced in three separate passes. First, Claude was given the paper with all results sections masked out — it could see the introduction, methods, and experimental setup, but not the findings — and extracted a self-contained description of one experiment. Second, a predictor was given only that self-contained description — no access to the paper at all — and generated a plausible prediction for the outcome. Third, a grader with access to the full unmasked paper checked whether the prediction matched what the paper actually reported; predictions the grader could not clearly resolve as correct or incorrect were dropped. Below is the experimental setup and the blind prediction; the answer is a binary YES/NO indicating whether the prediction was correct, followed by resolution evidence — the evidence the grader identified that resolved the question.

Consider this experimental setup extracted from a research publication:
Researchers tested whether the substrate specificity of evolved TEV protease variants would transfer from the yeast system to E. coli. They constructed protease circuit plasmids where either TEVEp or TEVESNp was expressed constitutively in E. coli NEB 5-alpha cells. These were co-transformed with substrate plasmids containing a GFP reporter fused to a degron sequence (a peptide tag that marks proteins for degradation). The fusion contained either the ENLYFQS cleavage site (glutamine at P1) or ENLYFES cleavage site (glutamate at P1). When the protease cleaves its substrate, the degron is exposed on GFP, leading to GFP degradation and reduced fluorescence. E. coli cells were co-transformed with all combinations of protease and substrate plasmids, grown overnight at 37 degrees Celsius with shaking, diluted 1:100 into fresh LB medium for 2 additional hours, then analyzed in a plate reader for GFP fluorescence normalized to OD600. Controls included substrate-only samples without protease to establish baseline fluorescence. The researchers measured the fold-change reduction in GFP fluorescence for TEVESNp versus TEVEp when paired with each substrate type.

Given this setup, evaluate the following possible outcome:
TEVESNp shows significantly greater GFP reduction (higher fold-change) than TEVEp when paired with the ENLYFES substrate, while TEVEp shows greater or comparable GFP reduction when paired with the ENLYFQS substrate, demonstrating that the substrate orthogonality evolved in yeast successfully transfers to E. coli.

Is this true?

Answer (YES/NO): NO